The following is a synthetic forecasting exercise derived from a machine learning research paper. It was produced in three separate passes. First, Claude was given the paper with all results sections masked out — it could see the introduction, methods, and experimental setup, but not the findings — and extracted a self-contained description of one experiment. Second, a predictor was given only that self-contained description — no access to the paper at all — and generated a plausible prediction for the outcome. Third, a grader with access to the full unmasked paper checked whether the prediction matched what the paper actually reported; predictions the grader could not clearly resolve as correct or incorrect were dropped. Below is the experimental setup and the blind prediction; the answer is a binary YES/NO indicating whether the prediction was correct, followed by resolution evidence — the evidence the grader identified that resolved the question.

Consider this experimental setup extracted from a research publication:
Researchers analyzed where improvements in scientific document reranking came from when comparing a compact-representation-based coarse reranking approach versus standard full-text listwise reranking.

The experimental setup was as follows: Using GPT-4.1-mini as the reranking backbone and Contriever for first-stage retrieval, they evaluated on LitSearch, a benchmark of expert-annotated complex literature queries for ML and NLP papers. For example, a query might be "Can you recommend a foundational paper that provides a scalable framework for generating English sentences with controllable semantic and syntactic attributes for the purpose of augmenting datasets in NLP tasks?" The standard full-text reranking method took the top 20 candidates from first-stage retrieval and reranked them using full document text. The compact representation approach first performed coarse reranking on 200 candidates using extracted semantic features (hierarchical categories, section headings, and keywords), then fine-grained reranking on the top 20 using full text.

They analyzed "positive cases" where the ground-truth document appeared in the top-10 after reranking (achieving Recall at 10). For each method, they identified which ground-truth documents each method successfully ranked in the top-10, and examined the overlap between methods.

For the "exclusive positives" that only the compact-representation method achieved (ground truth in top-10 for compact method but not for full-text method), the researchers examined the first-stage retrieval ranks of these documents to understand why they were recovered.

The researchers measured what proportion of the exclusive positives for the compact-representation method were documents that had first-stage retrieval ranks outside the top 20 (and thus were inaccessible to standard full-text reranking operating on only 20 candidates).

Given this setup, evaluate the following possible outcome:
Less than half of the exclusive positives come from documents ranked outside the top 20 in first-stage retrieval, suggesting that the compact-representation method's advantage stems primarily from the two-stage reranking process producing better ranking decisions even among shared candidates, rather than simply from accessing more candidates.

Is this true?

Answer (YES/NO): NO